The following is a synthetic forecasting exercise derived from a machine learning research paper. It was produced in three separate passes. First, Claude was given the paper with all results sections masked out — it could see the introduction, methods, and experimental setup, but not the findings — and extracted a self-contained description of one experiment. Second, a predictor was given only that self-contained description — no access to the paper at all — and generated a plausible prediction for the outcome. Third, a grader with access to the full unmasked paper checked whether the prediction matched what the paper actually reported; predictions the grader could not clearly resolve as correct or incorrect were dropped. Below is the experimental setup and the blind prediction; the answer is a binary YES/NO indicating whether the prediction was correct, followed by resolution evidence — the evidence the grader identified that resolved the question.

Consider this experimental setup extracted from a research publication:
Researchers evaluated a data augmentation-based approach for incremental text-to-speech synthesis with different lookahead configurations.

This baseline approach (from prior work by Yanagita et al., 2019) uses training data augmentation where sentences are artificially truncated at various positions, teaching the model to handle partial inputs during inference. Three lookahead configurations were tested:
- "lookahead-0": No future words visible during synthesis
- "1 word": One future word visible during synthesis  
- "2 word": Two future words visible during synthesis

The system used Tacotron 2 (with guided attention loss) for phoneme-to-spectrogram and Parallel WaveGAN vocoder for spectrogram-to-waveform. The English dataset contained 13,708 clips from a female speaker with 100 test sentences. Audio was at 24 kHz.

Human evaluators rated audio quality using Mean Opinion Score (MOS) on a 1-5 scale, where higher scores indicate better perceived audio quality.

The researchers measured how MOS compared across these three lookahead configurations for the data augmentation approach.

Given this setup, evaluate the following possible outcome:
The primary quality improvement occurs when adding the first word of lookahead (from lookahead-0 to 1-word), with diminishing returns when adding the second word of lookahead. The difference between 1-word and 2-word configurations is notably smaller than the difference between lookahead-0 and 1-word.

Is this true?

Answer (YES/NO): NO